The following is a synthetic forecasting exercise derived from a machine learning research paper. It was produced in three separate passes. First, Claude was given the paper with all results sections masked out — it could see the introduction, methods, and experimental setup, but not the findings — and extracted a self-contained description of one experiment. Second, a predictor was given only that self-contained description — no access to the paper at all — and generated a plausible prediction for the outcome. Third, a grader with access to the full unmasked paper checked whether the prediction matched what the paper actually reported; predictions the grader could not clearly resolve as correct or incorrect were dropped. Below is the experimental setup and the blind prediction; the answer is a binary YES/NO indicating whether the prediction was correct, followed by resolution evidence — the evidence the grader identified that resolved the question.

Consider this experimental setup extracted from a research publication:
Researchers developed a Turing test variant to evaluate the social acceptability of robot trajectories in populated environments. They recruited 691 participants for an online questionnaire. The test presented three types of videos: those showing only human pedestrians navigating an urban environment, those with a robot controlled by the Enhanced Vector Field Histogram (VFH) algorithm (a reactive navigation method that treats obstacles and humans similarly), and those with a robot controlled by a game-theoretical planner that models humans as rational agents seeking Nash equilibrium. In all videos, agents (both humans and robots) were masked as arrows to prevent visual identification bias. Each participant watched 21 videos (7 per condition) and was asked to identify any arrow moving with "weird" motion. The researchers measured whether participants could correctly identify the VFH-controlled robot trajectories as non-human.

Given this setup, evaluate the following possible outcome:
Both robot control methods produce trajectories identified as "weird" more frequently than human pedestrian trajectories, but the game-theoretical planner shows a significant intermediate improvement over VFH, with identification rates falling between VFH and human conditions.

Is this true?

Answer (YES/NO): NO